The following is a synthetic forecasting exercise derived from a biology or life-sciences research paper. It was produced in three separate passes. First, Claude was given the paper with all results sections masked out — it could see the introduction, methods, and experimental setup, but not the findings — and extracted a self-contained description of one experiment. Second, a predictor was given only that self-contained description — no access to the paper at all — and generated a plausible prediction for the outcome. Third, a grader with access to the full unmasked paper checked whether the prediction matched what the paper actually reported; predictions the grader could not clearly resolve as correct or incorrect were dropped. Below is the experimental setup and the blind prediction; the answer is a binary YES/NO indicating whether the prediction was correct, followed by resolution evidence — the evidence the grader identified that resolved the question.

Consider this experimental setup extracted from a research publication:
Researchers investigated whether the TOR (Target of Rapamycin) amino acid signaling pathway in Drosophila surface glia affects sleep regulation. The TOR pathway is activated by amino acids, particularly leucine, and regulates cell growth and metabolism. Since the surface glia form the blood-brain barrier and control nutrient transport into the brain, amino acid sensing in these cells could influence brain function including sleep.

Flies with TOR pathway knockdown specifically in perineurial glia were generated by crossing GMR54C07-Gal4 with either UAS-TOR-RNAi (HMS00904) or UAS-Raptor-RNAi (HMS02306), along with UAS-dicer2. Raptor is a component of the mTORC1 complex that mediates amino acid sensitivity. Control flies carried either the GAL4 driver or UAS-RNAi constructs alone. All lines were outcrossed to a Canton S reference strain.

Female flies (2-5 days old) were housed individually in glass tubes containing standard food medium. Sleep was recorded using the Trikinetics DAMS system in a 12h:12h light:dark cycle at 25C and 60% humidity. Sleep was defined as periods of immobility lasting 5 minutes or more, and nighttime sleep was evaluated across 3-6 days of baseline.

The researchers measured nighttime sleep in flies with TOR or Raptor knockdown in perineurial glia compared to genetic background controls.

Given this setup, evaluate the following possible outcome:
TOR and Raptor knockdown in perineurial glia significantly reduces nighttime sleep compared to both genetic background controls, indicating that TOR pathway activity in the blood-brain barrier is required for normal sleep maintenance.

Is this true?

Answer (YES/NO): YES